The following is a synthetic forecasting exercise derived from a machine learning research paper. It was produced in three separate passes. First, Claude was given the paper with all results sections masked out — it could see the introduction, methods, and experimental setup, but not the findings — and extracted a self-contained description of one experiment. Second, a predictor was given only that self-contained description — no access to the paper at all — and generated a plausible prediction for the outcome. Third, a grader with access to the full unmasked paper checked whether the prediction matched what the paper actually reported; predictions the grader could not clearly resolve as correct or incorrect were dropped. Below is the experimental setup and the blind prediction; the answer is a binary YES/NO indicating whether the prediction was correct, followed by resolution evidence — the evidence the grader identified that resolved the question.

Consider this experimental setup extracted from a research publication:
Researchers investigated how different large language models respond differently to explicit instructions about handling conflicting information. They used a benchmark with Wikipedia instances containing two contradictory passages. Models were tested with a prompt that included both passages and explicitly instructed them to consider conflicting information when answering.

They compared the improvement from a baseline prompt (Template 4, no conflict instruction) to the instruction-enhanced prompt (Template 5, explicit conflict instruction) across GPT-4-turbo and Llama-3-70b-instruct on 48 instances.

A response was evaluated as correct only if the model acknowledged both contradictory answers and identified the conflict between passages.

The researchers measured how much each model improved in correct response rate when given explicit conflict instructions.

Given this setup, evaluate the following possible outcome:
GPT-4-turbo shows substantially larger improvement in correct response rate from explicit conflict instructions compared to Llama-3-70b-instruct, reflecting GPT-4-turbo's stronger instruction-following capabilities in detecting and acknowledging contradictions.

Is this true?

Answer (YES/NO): NO